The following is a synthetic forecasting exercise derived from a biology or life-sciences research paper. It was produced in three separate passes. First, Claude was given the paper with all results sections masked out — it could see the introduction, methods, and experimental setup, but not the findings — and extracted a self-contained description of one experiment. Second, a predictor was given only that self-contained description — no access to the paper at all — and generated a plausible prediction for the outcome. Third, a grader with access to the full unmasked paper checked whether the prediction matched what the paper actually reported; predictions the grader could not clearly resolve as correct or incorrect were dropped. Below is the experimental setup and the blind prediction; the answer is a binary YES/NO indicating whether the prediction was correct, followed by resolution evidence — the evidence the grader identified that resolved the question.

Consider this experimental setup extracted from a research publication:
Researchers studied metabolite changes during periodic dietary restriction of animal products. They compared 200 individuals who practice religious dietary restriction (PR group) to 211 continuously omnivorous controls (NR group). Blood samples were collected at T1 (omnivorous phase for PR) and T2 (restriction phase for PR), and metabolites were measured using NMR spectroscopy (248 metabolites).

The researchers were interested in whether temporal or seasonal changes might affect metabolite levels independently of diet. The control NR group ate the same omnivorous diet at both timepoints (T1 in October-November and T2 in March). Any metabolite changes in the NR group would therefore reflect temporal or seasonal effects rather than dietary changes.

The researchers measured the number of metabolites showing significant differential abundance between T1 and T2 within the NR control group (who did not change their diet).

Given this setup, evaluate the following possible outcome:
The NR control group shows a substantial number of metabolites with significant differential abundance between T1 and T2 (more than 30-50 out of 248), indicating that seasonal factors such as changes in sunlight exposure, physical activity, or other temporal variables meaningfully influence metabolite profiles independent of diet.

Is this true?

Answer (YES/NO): NO